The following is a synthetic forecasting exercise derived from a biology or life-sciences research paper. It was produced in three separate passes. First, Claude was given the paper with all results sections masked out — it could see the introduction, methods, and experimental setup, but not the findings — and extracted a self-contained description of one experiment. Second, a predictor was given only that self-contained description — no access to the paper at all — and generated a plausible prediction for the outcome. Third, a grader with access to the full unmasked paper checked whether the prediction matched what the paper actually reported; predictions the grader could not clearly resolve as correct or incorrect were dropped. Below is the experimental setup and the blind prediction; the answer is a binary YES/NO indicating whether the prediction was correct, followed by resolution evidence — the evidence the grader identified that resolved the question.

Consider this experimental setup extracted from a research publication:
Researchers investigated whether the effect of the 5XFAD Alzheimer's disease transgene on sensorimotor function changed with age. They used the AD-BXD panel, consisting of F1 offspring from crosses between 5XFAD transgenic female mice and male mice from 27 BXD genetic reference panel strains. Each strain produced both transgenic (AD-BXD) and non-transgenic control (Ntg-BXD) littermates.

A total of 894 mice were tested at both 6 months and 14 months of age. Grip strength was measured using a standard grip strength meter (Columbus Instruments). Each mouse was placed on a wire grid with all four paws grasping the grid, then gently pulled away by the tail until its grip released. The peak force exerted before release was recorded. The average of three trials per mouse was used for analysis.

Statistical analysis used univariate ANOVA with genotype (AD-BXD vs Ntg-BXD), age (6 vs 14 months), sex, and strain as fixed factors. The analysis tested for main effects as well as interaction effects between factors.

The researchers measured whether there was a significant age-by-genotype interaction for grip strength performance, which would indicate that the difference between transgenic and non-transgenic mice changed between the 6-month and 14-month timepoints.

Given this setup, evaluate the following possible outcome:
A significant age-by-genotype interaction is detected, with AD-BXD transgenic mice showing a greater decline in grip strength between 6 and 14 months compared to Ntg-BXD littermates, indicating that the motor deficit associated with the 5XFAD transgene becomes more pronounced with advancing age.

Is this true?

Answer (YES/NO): NO